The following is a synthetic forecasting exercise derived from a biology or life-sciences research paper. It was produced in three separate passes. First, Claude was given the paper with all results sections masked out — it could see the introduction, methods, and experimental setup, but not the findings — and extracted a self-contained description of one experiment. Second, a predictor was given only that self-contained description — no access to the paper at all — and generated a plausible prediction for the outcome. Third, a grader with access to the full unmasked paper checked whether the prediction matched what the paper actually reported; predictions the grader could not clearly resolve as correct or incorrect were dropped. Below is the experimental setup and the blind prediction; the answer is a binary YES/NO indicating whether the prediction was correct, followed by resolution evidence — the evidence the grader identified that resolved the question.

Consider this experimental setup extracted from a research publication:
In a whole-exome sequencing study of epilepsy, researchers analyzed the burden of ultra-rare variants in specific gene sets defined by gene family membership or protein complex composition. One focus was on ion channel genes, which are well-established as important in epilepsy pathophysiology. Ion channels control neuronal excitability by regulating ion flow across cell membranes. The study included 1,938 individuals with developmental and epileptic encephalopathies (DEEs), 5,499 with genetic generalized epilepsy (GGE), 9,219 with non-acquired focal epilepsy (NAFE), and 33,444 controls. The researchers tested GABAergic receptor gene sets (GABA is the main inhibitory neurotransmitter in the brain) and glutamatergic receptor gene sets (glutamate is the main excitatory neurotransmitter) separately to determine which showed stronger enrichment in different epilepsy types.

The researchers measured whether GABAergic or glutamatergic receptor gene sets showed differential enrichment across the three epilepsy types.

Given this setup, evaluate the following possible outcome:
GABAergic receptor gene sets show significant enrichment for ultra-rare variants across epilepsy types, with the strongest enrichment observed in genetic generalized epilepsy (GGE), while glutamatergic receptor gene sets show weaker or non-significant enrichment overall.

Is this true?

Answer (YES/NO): NO